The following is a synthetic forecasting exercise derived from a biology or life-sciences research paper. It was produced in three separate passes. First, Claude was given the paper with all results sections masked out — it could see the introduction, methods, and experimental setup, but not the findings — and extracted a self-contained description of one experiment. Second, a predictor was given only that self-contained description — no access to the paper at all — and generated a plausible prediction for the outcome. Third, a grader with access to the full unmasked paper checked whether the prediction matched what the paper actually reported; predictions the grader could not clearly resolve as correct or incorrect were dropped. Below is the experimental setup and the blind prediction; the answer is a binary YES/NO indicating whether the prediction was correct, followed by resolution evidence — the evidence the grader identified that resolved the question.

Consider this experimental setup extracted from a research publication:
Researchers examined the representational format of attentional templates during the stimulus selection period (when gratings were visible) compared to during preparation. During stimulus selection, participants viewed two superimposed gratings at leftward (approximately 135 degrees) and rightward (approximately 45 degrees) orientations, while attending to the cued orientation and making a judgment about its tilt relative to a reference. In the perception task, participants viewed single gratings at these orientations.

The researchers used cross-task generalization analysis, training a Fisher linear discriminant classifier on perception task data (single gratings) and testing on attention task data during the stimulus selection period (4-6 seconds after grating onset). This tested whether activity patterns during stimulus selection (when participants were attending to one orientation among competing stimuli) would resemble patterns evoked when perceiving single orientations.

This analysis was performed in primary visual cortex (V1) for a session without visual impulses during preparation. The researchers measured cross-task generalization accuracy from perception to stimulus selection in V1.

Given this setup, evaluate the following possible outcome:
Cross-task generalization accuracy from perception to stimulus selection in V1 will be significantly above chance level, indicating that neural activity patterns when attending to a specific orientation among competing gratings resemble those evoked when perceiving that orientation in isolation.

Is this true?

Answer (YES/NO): YES